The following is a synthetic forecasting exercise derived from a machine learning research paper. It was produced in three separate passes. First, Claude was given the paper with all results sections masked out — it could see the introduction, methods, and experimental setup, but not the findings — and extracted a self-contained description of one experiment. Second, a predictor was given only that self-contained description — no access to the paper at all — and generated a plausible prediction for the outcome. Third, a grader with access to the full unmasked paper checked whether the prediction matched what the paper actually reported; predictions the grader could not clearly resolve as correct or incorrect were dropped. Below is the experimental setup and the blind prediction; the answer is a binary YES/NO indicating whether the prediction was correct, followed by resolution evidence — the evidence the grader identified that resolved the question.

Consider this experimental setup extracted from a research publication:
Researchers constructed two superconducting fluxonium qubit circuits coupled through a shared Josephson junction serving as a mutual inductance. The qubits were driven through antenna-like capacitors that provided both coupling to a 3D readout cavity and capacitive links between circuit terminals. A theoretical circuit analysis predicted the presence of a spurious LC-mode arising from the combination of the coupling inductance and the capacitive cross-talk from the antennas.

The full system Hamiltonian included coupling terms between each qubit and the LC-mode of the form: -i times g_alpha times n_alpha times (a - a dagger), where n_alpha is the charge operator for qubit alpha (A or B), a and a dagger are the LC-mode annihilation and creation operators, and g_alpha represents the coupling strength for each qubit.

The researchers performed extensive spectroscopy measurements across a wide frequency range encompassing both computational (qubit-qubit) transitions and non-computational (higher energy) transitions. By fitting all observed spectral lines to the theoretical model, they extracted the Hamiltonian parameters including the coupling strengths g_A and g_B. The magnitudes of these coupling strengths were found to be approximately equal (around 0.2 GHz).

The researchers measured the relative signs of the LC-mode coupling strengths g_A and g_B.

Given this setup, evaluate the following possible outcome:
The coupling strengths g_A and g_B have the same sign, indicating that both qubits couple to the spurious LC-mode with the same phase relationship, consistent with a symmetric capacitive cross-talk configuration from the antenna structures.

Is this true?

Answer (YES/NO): NO